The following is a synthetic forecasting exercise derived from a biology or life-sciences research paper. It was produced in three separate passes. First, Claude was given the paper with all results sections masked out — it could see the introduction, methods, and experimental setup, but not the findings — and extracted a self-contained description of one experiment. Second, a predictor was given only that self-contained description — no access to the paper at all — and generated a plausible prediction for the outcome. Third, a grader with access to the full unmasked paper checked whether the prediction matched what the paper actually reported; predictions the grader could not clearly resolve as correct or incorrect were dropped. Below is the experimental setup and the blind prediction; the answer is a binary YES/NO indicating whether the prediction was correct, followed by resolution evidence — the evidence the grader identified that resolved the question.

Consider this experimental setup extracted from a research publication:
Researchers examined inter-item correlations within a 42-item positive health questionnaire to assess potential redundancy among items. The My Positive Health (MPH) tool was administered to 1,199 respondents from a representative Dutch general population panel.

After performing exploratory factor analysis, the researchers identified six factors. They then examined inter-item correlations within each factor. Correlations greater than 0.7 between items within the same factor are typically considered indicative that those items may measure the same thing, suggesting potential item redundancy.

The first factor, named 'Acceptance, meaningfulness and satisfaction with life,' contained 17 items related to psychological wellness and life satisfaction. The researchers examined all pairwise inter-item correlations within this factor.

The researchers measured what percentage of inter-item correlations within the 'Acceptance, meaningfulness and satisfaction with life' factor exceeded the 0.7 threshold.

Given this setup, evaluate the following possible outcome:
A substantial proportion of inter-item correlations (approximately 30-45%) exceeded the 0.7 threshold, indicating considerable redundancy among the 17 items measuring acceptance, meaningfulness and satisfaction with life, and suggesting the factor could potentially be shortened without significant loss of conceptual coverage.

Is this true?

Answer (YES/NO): NO